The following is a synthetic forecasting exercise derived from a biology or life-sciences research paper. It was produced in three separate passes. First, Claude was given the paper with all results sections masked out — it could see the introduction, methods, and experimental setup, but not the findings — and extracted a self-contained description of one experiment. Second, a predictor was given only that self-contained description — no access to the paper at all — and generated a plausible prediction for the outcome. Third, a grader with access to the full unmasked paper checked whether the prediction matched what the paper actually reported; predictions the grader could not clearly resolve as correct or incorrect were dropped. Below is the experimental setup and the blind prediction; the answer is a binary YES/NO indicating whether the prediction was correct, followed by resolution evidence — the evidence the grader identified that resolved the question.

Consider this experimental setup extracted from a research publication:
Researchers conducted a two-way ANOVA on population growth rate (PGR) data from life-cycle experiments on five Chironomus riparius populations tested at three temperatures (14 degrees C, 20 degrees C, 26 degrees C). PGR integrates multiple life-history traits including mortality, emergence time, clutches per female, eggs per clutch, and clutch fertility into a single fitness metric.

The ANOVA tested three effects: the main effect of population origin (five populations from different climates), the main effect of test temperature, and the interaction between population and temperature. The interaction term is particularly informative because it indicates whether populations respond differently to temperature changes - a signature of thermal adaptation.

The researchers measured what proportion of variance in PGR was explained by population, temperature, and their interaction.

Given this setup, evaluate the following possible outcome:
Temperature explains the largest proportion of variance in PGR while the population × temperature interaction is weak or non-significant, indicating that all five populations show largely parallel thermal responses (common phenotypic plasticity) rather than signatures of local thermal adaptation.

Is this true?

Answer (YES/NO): NO